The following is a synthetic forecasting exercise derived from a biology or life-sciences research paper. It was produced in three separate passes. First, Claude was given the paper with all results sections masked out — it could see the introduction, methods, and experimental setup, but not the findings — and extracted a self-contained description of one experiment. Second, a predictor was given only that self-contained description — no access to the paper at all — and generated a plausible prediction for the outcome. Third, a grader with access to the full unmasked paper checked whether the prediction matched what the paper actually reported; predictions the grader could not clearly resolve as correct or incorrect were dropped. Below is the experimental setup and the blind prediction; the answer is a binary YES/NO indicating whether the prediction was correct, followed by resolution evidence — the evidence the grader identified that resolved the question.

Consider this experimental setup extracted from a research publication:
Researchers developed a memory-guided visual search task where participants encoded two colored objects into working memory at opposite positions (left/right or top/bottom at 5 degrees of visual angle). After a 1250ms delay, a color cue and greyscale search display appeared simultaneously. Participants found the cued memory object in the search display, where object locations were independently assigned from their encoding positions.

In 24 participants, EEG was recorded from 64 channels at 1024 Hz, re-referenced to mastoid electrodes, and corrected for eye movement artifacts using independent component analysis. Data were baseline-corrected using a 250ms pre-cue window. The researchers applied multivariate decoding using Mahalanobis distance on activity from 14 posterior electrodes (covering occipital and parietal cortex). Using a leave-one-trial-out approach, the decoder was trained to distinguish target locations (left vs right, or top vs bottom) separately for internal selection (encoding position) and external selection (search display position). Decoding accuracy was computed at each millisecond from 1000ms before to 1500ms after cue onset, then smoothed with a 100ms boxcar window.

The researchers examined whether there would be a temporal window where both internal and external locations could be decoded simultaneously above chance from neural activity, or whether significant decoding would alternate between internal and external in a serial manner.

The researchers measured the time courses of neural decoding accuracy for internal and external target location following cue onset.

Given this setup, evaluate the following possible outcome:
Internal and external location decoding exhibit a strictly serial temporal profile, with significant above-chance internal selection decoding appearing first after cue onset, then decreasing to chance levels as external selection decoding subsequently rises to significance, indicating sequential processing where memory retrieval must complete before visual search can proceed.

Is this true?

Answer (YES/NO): NO